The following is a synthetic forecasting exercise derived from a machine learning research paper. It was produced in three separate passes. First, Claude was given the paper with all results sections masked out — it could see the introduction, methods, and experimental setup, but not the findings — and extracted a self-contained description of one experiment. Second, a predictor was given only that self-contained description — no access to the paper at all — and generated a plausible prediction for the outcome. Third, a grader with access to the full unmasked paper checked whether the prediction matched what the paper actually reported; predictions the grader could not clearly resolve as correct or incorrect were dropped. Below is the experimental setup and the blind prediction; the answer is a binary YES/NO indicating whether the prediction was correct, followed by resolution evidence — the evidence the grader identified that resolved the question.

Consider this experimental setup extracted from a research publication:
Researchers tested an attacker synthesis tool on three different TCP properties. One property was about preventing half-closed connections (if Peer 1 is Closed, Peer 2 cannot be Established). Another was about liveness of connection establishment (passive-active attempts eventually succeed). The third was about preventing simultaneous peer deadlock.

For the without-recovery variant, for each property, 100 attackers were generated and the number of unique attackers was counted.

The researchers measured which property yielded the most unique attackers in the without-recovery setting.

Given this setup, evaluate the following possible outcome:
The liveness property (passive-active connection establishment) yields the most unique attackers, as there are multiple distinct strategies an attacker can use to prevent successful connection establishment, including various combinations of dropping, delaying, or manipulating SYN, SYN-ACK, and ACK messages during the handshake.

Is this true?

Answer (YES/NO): NO